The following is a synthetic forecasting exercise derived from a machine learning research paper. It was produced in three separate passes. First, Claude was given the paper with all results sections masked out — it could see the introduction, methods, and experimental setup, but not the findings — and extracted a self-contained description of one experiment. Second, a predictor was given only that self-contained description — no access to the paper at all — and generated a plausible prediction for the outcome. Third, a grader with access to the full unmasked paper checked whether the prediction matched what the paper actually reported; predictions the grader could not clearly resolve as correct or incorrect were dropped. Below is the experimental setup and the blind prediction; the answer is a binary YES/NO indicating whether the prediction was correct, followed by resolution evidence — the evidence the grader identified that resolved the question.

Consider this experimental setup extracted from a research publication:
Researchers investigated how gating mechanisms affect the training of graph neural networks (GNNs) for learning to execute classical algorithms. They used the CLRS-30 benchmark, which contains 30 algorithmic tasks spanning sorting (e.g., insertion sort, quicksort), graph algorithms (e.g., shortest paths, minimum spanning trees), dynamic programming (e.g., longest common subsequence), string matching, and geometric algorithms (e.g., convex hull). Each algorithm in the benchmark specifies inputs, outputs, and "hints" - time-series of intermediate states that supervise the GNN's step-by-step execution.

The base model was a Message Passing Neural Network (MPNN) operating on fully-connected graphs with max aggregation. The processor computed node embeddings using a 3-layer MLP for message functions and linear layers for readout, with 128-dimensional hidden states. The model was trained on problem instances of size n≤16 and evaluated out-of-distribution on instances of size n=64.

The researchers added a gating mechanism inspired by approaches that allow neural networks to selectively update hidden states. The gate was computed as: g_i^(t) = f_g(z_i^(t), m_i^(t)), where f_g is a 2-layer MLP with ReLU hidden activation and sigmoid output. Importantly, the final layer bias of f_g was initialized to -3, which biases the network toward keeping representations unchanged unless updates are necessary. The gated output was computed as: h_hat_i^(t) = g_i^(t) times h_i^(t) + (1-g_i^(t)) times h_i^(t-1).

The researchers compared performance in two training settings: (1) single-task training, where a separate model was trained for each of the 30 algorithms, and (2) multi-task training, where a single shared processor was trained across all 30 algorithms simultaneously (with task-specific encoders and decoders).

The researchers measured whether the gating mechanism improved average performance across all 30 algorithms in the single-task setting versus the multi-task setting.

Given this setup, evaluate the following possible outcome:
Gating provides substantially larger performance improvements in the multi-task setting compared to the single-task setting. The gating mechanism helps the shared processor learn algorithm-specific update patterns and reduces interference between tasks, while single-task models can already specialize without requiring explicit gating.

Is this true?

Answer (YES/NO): NO